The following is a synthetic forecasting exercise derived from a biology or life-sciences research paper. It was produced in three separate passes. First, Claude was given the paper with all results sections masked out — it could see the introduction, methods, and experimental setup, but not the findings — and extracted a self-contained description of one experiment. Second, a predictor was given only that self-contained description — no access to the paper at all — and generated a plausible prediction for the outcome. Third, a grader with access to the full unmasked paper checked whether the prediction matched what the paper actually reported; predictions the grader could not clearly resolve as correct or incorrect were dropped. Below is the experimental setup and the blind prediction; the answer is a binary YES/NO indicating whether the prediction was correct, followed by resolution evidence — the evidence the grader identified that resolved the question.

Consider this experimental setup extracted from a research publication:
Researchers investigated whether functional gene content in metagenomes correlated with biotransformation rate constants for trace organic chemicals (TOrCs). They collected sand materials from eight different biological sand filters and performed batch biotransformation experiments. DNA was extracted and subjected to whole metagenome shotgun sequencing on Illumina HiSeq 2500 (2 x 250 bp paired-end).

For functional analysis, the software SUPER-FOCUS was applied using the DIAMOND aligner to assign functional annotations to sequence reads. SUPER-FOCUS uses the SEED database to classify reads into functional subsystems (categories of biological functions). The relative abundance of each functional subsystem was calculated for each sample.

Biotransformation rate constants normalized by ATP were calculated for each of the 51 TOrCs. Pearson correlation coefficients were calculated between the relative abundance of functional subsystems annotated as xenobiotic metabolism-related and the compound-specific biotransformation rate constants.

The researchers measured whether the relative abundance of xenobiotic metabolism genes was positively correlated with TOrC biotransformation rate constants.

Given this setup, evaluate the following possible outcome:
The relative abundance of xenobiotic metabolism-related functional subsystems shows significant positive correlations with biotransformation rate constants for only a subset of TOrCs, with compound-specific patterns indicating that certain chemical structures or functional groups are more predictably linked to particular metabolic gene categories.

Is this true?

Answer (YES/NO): YES